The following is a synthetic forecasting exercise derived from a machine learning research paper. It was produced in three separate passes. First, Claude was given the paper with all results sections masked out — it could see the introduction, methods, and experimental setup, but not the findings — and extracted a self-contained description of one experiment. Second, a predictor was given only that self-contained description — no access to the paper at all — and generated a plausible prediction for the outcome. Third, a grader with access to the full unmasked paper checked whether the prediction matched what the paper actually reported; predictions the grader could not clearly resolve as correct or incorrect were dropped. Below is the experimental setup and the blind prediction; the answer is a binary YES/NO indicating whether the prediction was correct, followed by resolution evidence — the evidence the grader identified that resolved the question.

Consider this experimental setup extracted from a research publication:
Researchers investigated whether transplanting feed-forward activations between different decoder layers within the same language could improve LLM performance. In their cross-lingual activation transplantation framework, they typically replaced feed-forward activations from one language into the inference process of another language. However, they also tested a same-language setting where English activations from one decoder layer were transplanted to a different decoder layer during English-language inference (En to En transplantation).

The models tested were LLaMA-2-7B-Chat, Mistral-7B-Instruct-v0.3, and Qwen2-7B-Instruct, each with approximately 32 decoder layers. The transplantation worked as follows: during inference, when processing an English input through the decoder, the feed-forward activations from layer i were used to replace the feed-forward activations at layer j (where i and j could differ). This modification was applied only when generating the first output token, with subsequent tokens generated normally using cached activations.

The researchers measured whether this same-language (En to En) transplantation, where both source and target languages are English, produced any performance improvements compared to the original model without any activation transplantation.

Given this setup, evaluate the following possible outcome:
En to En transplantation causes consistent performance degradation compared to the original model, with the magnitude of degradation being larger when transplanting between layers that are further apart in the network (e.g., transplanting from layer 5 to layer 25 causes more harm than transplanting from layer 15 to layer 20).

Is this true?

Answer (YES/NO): NO